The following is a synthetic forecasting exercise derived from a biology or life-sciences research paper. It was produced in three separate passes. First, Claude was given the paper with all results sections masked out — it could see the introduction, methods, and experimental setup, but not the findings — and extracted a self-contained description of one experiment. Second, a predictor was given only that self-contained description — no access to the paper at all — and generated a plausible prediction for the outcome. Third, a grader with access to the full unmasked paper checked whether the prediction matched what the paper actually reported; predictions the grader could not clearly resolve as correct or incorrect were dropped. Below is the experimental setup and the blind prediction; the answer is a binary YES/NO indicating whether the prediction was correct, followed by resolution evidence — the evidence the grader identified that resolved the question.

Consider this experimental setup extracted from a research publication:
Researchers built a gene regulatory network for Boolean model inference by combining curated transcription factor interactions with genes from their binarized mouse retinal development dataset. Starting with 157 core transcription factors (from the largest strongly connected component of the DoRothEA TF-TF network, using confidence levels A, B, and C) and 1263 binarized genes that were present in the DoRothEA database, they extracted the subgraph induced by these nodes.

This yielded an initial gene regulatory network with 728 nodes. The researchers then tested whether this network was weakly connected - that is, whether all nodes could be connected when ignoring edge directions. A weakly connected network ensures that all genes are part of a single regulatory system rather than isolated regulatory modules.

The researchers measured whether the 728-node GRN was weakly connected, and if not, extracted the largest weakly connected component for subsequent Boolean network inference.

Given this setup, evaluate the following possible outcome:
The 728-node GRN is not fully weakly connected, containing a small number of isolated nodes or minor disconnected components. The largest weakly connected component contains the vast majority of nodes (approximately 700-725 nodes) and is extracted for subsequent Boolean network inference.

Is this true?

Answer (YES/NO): NO